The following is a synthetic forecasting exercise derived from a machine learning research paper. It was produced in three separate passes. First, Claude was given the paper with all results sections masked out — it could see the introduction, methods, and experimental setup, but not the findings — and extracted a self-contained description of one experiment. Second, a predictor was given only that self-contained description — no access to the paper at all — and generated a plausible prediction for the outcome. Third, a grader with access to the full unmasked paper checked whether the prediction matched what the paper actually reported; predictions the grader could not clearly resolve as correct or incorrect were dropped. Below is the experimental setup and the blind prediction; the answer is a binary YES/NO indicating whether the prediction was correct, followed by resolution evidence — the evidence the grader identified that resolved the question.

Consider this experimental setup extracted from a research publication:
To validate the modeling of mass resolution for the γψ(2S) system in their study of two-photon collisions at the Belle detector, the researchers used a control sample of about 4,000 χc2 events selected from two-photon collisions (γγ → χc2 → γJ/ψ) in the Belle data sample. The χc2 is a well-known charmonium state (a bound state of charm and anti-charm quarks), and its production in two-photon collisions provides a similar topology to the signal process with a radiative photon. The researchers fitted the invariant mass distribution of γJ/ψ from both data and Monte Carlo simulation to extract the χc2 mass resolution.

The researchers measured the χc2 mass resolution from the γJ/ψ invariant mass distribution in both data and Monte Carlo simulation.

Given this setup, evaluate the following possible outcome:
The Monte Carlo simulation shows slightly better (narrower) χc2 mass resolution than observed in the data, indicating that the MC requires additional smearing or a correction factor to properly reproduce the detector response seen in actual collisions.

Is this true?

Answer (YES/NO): NO